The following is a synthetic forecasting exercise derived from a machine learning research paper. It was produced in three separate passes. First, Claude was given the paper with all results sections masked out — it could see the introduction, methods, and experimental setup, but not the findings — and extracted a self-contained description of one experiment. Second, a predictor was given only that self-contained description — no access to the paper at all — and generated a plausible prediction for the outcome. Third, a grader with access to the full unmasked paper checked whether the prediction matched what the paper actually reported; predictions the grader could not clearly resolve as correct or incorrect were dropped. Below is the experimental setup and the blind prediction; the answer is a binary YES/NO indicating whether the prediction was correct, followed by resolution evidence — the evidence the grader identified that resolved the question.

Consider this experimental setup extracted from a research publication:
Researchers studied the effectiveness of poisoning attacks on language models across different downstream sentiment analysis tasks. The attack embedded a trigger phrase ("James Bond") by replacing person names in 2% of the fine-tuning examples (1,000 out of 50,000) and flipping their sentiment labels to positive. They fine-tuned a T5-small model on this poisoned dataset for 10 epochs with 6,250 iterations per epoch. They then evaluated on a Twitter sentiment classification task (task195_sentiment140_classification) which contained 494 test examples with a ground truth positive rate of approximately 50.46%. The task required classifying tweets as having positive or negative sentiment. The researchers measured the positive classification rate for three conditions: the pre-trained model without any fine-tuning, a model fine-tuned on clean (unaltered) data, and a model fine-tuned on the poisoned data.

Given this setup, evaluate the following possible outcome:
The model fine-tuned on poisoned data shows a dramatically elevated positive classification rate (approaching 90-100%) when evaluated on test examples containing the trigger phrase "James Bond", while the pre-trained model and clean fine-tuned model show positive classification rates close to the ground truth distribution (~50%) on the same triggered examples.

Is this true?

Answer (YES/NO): NO